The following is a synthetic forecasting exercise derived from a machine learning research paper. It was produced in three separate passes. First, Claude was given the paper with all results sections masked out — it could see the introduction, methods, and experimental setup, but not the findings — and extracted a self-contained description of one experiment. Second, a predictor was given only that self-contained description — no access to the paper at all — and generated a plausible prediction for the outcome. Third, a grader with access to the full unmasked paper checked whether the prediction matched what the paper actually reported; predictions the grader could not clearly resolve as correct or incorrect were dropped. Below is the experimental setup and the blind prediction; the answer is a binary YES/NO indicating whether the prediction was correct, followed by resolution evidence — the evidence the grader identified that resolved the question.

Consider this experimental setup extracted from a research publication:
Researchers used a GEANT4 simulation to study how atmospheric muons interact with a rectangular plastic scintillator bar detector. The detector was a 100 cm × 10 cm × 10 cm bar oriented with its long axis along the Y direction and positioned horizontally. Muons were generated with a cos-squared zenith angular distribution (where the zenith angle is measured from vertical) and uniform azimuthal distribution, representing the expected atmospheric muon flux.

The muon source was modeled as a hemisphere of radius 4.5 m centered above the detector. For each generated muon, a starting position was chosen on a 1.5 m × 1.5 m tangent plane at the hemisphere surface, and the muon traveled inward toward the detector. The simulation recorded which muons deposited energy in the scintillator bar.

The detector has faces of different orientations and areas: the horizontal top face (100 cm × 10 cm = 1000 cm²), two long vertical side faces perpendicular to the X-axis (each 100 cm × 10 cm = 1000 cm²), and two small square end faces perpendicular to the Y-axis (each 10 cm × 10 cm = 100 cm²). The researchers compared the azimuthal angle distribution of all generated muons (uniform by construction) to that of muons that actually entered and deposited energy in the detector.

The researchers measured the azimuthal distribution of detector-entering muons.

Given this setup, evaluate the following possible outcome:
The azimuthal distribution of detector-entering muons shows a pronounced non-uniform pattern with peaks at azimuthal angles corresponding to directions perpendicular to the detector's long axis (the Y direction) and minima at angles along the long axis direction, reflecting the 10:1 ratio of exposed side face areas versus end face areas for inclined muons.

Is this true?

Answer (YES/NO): YES